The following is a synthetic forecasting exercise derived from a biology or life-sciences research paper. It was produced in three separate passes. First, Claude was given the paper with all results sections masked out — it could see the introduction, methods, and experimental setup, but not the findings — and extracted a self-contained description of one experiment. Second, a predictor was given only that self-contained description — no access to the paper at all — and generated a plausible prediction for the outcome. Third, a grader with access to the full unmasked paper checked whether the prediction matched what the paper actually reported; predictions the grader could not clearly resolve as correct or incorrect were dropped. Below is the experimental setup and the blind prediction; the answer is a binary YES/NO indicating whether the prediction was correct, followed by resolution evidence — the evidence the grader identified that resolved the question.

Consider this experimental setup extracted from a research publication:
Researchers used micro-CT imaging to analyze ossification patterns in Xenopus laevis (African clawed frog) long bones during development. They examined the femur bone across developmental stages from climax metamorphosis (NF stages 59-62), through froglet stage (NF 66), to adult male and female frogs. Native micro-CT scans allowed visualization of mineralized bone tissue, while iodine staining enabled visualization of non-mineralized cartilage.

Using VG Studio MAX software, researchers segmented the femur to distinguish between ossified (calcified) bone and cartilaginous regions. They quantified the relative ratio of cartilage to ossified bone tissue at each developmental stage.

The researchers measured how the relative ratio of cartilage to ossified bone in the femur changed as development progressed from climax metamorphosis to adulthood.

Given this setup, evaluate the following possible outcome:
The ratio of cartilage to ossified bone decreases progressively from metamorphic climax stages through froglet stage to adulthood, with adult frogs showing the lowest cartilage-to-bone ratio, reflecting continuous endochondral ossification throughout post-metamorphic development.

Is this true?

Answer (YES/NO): NO